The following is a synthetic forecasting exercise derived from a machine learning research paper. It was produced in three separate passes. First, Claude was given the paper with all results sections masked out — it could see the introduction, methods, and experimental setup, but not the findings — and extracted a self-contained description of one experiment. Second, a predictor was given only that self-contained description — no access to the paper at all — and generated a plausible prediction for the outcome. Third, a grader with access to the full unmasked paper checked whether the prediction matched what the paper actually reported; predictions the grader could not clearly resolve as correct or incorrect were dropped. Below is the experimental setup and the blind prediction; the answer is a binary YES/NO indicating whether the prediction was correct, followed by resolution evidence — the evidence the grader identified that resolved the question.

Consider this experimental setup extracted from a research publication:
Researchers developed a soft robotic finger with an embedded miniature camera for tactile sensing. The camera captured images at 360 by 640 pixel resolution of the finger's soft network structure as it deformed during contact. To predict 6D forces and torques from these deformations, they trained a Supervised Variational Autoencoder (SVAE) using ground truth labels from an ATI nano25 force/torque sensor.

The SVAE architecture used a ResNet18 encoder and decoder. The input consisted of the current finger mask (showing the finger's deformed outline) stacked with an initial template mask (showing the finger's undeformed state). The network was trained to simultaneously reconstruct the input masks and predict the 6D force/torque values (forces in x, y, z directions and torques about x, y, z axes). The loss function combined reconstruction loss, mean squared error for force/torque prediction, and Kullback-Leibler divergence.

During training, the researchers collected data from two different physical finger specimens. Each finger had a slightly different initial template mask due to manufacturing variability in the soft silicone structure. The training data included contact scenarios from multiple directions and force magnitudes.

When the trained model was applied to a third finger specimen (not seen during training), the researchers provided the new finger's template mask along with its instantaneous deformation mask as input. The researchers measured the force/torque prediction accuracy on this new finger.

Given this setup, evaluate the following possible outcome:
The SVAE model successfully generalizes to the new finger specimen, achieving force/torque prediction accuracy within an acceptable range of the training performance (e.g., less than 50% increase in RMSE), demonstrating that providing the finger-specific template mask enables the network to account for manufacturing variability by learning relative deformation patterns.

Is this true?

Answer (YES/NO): NO